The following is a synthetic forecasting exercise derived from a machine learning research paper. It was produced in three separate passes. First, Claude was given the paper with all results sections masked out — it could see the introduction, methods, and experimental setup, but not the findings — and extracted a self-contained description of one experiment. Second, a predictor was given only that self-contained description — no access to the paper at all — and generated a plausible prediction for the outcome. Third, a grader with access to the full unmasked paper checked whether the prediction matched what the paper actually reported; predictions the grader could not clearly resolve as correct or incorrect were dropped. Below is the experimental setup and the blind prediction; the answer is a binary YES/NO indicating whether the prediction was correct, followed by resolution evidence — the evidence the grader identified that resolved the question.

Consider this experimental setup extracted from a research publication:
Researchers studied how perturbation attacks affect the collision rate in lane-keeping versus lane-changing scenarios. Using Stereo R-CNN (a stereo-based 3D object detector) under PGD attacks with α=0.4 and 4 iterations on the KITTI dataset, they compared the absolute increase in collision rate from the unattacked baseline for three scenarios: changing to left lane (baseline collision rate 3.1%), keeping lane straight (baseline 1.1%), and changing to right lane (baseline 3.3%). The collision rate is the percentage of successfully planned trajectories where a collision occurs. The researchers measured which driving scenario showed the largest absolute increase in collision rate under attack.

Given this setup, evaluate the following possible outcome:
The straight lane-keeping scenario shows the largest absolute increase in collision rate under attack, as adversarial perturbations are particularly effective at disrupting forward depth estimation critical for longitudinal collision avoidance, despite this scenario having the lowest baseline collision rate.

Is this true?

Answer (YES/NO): NO